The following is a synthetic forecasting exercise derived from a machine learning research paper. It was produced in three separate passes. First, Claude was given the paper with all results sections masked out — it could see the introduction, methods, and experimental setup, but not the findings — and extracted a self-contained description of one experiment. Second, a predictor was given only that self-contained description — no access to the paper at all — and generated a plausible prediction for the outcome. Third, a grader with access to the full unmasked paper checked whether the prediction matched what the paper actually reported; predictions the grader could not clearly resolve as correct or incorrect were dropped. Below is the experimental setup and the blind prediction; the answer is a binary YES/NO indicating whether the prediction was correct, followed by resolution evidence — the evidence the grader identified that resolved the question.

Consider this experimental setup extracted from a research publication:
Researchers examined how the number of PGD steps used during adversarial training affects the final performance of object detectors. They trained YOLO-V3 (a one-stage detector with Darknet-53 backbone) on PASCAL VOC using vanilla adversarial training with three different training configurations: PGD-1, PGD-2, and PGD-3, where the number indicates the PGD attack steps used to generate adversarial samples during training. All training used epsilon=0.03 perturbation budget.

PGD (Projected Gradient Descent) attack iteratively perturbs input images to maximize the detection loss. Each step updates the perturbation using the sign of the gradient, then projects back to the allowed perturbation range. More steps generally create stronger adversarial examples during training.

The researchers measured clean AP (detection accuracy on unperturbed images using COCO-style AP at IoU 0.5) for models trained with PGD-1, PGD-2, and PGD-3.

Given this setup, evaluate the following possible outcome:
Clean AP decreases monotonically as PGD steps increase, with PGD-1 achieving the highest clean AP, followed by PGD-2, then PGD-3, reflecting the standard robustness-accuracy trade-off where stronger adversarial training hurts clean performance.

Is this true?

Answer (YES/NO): YES